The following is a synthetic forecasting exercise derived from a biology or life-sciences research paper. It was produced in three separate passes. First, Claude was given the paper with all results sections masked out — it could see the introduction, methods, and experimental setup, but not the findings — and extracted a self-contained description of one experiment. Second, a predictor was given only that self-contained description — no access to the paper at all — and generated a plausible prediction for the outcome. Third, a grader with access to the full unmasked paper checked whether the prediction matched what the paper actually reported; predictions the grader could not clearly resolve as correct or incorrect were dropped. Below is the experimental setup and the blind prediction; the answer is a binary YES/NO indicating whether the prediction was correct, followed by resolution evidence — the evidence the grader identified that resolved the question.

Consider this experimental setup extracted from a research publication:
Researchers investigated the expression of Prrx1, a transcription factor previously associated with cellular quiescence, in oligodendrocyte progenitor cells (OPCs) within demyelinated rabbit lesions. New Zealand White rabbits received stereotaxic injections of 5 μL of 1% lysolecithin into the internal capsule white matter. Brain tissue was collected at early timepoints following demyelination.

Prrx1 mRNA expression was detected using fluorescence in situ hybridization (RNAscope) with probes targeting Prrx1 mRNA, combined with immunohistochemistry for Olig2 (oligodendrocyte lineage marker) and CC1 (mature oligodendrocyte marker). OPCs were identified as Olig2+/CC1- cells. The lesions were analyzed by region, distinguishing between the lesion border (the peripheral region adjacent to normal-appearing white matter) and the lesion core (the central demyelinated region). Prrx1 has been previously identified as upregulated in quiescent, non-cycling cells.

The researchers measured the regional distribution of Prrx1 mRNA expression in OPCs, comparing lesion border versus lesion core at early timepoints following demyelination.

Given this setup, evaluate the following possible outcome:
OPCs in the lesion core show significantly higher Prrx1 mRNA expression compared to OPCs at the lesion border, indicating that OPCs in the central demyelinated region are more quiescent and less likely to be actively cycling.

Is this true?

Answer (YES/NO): NO